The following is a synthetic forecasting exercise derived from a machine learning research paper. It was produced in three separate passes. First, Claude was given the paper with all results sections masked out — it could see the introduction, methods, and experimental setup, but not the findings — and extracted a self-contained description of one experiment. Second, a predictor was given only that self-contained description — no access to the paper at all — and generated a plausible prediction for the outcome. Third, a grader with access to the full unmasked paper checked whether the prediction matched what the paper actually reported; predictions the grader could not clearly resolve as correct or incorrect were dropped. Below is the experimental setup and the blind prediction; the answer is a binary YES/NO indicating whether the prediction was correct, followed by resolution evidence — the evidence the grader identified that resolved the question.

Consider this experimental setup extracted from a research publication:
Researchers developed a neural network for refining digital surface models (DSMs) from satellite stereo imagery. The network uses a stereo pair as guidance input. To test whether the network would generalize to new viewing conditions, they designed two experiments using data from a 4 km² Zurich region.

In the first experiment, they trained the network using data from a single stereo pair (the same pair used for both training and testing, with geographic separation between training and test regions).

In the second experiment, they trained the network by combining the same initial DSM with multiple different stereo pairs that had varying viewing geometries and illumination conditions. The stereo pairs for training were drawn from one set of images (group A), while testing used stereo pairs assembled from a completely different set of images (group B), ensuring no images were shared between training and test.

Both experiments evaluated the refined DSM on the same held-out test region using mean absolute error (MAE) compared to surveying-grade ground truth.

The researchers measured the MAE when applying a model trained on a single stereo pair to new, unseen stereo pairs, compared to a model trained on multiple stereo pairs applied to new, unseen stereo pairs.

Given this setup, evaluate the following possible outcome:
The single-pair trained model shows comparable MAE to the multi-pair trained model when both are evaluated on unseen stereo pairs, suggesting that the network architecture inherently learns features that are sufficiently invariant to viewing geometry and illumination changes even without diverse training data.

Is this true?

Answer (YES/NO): NO